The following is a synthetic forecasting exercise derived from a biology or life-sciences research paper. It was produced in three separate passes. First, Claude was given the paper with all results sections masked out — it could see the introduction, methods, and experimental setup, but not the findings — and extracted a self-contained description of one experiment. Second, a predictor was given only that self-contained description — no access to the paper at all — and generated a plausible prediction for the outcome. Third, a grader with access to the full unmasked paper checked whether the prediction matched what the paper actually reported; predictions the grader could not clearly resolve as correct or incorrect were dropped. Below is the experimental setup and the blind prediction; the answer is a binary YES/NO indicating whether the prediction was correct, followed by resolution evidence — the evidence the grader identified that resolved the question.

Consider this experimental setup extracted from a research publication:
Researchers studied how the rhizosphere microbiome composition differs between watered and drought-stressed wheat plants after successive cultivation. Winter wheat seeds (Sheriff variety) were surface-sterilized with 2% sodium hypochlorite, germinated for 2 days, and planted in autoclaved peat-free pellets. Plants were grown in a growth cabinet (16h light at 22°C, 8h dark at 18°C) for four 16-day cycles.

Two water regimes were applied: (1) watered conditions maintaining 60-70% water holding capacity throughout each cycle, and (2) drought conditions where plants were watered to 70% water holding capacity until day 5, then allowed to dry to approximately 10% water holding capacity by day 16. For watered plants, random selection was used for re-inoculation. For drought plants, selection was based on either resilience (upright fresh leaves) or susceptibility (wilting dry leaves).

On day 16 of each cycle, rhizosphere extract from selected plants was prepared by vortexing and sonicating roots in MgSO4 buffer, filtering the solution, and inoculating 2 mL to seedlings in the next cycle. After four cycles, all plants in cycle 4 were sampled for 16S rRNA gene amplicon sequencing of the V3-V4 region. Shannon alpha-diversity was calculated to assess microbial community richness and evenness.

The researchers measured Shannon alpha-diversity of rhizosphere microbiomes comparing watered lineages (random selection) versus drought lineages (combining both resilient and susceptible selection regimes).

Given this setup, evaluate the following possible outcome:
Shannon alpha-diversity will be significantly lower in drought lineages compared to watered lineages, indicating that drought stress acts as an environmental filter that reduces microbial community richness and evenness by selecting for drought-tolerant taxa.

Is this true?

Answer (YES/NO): YES